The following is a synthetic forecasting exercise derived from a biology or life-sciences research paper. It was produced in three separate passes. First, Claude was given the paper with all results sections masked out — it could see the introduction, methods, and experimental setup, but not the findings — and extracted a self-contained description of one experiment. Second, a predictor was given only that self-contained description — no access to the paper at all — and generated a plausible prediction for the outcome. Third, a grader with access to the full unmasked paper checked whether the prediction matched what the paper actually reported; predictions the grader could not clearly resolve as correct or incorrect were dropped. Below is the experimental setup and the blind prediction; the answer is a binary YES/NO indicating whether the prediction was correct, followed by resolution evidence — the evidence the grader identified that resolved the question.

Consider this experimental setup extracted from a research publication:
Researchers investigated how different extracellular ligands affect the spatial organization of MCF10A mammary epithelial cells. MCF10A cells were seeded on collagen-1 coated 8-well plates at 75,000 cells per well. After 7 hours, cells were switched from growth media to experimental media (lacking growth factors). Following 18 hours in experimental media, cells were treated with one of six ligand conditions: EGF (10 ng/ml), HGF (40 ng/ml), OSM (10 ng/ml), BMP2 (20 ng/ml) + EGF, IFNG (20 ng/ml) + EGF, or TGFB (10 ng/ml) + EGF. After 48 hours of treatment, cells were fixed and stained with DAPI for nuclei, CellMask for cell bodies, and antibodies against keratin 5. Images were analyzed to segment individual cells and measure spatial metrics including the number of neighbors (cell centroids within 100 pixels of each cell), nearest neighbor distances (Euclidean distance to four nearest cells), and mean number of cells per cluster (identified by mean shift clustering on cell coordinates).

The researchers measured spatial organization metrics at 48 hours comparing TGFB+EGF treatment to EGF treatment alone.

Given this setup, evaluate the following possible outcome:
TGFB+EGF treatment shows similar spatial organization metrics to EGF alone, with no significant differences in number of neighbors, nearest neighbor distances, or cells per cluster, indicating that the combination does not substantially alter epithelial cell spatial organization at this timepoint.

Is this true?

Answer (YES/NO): NO